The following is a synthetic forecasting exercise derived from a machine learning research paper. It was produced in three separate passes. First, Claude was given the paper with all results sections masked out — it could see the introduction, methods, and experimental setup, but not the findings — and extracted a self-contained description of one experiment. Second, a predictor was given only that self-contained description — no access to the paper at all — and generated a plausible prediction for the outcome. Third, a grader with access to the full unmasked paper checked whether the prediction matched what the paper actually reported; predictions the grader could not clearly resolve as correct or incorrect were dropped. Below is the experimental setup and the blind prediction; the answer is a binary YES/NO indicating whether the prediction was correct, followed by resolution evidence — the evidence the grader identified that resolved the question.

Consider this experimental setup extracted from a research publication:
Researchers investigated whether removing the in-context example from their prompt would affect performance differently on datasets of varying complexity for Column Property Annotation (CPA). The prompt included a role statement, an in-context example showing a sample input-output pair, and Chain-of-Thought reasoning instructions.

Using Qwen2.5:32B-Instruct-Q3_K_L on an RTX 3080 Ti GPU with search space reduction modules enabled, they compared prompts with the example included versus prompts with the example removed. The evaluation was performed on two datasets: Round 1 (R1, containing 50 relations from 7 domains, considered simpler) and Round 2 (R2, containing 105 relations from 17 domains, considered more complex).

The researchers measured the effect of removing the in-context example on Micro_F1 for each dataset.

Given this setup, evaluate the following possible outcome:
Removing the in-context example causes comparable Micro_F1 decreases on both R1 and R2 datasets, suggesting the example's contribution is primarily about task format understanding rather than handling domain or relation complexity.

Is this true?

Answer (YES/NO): NO